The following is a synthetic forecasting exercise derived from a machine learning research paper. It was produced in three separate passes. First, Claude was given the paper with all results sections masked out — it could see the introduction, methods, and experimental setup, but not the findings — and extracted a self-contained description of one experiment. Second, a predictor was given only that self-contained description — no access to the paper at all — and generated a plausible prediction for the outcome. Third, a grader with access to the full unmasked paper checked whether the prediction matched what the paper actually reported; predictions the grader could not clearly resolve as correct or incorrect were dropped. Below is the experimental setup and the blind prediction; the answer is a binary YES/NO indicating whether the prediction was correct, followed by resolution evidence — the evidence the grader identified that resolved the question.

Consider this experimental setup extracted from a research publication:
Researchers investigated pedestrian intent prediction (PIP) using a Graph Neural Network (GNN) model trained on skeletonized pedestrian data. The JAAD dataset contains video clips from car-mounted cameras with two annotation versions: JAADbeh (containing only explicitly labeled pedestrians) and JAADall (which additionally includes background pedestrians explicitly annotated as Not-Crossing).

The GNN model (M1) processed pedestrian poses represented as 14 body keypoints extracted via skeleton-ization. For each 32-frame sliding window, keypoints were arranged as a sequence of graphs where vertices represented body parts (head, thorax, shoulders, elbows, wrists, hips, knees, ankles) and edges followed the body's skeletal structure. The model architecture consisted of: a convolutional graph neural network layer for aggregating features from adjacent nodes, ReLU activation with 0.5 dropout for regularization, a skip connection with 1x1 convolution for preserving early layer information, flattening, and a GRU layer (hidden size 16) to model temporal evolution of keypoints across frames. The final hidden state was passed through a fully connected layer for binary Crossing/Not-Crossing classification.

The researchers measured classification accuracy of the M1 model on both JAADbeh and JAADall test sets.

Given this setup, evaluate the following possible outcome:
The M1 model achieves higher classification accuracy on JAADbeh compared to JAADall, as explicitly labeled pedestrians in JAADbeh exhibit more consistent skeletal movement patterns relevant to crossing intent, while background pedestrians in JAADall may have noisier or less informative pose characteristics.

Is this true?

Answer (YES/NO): NO